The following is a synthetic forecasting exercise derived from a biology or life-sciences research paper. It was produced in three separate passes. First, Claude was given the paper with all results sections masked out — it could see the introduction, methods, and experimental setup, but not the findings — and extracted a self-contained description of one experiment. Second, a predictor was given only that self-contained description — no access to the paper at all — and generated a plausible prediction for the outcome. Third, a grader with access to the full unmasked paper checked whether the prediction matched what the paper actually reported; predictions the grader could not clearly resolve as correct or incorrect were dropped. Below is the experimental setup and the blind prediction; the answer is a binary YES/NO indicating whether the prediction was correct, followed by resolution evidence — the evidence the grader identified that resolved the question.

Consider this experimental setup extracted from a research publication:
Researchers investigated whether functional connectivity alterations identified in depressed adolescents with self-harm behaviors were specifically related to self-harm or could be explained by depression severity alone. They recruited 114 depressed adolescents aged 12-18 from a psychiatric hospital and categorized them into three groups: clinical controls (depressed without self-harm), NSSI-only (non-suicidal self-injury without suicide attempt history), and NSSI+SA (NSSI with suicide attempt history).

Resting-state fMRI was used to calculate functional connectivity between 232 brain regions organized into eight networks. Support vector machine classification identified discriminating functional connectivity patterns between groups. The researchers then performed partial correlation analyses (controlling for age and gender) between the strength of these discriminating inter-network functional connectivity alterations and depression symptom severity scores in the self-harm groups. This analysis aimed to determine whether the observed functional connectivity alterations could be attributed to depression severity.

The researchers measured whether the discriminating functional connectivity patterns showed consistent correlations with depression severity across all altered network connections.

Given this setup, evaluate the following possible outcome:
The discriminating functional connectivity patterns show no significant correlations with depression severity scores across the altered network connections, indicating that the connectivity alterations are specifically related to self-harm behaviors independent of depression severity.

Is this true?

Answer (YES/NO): NO